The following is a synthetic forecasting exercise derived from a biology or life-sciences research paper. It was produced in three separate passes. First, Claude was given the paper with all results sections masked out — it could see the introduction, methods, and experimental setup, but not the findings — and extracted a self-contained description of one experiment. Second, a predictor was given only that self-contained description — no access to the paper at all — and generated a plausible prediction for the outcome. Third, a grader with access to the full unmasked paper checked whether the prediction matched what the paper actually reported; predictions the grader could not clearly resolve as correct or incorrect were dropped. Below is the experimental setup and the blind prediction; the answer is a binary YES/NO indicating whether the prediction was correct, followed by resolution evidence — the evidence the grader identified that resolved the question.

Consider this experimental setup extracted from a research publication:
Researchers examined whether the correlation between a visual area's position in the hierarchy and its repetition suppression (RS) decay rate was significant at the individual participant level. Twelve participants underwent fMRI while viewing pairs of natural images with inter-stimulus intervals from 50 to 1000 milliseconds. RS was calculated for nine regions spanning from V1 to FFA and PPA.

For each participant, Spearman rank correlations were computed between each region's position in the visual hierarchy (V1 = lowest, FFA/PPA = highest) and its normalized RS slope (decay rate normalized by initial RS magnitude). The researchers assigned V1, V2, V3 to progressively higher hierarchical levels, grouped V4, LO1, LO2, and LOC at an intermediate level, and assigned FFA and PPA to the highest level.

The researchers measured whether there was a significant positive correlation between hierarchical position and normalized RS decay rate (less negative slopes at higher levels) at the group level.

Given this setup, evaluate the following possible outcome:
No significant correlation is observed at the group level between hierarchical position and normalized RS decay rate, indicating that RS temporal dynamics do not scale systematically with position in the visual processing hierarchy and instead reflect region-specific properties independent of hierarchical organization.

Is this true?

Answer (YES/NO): YES